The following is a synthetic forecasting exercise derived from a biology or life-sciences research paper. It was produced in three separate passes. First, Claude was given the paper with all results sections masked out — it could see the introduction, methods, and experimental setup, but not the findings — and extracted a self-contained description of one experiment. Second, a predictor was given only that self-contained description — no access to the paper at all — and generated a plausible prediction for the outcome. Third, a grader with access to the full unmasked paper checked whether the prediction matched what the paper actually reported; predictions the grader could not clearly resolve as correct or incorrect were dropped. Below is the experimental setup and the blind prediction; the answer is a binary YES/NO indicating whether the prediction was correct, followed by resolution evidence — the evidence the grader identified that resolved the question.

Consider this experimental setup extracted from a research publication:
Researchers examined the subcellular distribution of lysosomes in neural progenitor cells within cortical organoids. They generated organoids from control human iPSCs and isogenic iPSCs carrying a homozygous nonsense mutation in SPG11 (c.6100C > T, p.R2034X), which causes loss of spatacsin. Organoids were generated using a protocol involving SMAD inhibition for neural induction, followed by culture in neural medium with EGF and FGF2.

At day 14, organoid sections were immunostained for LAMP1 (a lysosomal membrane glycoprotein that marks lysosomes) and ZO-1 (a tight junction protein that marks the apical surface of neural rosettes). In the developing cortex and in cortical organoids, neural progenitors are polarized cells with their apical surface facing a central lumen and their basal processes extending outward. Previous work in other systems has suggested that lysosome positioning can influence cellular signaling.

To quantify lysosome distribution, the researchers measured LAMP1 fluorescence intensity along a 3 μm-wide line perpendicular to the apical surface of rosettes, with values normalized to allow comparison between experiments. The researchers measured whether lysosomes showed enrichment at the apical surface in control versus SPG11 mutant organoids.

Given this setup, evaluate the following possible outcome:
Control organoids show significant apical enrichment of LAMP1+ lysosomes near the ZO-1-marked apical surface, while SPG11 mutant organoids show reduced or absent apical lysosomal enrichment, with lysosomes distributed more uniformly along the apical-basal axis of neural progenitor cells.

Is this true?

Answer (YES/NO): NO